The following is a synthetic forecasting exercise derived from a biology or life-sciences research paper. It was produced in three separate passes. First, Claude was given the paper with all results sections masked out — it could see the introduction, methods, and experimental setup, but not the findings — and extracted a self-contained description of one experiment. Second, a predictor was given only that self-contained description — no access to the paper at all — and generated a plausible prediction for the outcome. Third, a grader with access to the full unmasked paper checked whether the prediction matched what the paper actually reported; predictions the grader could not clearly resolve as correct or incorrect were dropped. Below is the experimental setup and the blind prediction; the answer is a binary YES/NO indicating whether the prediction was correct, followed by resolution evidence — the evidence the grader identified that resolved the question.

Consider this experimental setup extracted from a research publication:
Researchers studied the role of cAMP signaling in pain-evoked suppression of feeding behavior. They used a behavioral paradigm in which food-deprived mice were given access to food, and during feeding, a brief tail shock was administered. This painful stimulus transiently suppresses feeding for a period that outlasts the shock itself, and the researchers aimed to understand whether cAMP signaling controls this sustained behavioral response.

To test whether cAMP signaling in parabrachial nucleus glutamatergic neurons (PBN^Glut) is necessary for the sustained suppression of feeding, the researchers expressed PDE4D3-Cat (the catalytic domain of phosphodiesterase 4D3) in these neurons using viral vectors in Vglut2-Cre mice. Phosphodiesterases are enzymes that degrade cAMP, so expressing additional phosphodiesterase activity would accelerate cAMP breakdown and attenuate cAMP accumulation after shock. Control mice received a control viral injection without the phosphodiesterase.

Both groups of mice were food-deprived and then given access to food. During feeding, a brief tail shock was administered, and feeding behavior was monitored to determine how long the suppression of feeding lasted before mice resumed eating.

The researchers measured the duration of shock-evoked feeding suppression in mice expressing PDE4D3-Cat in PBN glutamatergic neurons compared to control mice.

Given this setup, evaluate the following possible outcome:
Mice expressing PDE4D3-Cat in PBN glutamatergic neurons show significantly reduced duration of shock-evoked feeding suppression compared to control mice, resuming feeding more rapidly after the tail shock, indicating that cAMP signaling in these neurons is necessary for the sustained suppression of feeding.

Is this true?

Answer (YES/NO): YES